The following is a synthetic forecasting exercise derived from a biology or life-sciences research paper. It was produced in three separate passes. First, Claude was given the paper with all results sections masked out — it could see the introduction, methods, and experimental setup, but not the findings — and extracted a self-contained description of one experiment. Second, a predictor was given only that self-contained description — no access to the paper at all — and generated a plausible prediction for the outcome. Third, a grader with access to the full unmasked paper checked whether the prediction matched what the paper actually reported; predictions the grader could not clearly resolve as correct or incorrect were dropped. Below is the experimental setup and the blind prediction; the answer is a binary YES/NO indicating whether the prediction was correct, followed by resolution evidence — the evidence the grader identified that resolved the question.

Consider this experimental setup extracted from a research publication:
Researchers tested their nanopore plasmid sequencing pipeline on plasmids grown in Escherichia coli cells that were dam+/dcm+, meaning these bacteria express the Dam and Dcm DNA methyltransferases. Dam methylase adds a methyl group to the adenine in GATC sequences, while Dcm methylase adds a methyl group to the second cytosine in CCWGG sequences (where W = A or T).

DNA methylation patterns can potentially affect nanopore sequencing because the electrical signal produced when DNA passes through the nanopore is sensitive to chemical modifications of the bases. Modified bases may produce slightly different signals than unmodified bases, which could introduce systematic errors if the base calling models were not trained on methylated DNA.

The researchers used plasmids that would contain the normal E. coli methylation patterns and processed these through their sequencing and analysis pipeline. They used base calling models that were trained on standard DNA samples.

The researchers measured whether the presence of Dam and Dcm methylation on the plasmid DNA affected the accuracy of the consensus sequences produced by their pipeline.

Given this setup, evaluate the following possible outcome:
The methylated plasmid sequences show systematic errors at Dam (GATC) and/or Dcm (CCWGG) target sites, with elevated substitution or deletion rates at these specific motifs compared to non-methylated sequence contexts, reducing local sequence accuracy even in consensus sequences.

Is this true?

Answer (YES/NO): NO